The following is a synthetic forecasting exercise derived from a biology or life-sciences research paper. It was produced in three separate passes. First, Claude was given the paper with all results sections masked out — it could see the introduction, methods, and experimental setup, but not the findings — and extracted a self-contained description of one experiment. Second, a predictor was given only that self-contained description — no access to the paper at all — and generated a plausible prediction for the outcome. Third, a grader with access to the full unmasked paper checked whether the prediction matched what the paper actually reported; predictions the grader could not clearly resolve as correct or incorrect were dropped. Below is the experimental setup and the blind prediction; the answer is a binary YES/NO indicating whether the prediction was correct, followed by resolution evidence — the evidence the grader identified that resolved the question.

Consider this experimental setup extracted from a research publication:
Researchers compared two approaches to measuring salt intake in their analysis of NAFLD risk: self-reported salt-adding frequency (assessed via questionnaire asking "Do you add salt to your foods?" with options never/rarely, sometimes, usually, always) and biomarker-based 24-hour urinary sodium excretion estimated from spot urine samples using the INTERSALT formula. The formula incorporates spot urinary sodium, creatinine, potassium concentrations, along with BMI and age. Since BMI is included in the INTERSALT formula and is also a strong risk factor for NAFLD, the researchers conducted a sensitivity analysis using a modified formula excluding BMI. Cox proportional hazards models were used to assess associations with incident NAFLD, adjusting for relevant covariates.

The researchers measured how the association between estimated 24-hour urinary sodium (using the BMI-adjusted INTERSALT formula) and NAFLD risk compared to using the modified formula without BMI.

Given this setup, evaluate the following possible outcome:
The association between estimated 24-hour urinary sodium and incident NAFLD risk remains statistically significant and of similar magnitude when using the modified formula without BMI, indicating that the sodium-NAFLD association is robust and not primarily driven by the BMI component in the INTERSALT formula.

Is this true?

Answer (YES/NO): NO